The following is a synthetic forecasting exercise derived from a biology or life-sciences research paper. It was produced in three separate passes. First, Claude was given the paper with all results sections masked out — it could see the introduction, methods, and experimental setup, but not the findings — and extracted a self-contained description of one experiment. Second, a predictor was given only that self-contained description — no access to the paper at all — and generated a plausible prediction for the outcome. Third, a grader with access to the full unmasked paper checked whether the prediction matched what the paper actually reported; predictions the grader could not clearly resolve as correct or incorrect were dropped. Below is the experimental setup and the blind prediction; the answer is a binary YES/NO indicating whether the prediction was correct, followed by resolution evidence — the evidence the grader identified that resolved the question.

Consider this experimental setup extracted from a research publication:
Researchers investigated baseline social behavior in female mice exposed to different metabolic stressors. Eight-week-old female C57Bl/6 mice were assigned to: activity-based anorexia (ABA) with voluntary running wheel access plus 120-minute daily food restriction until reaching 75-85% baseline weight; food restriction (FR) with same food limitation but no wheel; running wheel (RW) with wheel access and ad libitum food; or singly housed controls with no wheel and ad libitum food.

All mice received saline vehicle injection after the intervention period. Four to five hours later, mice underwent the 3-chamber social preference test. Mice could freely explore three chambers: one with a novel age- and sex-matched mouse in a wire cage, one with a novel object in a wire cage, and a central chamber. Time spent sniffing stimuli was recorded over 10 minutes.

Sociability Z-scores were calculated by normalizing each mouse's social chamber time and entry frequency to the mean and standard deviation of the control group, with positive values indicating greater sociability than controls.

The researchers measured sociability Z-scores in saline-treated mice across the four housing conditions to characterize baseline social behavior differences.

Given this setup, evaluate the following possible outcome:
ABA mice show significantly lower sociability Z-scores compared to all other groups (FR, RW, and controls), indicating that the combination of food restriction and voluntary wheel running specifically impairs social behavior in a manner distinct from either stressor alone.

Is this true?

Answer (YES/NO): NO